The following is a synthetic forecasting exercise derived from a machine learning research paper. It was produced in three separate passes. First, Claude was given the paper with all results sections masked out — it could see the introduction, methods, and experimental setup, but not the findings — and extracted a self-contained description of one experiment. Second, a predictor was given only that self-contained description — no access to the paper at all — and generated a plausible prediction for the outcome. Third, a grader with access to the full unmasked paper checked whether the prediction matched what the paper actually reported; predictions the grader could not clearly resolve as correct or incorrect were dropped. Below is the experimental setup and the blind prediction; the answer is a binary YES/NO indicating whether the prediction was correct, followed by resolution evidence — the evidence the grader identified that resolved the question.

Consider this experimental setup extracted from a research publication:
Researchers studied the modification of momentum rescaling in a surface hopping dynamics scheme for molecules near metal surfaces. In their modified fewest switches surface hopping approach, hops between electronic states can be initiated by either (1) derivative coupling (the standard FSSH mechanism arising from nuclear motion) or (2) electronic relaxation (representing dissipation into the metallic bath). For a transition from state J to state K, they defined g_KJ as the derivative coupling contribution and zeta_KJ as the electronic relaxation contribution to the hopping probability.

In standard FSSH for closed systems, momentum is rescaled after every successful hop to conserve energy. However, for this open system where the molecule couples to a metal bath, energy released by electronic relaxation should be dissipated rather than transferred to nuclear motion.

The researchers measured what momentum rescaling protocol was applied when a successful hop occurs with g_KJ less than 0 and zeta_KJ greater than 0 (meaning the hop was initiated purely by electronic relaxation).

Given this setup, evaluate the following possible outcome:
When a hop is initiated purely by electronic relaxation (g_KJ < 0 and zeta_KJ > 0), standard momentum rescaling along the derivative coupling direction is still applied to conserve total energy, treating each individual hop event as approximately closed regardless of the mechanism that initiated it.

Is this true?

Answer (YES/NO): NO